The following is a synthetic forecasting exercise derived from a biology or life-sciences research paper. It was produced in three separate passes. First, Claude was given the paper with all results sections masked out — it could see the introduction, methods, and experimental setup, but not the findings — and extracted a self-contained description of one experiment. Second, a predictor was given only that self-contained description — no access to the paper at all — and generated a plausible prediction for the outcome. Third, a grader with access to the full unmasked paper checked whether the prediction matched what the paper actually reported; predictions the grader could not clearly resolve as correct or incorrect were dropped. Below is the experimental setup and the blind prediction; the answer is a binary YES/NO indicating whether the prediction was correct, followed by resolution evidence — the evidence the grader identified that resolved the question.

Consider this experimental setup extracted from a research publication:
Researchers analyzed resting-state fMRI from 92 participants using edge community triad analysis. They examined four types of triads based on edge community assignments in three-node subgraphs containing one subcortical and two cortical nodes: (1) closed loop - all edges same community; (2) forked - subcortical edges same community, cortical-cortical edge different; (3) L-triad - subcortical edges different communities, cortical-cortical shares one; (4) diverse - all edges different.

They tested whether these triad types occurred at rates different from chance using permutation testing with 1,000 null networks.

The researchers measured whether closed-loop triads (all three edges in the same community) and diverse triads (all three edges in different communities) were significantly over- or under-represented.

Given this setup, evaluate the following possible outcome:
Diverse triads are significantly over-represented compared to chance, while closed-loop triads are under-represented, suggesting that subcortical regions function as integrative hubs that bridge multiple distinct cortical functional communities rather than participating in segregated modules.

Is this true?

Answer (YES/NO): NO